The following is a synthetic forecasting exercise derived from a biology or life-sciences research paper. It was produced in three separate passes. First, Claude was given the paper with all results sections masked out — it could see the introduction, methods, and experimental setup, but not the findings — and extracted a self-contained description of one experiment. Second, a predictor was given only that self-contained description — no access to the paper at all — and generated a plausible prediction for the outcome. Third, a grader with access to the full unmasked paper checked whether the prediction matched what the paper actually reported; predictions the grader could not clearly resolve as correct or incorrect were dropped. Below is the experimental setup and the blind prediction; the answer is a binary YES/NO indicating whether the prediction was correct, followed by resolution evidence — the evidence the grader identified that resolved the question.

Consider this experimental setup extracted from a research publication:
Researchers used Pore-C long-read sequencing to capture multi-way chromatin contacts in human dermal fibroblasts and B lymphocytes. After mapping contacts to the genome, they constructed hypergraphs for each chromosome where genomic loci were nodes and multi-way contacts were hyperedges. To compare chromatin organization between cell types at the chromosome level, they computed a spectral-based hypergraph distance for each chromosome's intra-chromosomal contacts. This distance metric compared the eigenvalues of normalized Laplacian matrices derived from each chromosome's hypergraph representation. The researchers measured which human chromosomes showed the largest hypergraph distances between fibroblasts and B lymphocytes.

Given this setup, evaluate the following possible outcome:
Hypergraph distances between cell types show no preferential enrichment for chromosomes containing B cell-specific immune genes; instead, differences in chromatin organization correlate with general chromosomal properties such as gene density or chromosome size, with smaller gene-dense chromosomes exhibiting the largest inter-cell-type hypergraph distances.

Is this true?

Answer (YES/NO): NO